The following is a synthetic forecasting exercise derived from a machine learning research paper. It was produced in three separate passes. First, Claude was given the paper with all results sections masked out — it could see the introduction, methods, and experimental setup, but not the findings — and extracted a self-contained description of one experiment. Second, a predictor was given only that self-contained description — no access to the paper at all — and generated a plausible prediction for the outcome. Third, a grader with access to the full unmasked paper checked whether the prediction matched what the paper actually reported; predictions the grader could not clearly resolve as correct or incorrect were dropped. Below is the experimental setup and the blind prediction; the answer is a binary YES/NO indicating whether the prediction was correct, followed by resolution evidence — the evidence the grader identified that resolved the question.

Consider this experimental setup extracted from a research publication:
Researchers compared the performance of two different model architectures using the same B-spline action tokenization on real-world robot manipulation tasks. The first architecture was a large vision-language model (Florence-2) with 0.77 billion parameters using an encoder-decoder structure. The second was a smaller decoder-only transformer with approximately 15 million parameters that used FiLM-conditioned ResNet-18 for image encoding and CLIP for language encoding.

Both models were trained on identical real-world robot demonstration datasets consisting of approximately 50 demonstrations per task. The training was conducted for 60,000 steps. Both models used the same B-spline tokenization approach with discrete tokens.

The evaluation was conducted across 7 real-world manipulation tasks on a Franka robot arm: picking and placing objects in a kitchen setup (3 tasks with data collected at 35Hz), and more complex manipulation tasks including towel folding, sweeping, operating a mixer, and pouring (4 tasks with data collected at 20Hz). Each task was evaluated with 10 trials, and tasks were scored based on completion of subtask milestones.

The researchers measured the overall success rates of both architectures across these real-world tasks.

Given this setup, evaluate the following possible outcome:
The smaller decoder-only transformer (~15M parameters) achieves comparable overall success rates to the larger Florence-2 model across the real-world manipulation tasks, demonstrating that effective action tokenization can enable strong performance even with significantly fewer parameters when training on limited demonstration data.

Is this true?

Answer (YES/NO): NO